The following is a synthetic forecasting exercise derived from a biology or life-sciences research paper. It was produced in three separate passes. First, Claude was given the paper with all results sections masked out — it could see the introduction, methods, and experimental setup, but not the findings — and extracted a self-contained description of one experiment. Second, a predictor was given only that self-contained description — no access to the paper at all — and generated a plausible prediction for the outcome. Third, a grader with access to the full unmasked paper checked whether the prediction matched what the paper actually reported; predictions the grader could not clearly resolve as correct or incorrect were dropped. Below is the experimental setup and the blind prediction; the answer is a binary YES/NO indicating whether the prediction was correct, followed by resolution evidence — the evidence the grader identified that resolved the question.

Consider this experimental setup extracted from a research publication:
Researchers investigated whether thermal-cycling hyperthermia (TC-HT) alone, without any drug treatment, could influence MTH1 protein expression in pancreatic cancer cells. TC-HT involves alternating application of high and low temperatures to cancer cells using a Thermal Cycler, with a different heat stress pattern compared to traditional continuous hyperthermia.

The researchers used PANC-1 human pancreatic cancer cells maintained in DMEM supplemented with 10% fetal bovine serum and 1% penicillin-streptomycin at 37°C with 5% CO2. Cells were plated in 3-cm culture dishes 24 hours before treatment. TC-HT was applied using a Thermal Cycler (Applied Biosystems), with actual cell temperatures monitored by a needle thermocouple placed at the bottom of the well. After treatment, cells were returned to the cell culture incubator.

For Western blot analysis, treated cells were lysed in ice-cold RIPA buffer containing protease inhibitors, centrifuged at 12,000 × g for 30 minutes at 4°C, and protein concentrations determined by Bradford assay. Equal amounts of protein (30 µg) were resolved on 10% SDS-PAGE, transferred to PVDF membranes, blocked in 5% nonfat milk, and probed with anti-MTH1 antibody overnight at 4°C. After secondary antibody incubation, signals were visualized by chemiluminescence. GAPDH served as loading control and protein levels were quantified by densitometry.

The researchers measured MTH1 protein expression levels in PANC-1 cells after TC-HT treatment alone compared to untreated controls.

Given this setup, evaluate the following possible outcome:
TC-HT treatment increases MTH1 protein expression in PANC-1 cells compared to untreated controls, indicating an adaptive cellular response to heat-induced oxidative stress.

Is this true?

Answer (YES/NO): NO